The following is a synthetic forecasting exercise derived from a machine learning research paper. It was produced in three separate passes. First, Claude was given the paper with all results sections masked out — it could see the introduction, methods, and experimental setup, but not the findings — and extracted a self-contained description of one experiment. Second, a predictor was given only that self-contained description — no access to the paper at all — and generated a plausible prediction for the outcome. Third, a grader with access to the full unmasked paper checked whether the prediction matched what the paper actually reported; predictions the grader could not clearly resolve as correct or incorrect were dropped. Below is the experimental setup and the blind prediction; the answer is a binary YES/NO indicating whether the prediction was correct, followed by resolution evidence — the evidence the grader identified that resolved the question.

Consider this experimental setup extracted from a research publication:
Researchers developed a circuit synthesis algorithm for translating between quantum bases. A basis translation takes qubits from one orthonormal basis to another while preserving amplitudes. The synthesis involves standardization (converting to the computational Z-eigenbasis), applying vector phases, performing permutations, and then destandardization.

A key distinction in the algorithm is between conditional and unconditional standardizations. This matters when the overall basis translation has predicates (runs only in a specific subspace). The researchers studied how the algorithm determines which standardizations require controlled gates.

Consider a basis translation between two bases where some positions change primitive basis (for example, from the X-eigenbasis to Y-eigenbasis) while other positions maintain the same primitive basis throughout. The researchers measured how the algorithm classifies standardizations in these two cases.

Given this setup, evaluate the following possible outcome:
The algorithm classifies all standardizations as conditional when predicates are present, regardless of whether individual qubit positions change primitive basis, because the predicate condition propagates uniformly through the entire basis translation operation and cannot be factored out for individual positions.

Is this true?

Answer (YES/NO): NO